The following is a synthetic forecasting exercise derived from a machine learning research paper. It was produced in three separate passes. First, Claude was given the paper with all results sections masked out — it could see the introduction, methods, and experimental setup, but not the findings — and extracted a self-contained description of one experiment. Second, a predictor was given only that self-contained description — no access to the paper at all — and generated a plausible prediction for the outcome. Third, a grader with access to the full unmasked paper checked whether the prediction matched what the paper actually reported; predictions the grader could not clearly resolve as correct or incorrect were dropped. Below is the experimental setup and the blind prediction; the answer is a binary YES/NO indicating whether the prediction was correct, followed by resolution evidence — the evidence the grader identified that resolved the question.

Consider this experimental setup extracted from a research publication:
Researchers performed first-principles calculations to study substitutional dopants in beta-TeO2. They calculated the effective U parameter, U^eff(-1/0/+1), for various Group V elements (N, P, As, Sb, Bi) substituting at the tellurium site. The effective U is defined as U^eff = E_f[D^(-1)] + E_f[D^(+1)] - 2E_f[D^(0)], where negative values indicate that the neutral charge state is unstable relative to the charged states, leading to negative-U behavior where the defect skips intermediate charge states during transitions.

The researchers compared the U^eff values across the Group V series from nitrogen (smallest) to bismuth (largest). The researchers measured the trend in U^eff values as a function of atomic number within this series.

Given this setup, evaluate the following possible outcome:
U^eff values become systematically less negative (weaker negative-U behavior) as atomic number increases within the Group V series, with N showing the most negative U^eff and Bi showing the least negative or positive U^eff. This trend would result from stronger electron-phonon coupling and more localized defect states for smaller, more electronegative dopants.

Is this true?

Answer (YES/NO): YES